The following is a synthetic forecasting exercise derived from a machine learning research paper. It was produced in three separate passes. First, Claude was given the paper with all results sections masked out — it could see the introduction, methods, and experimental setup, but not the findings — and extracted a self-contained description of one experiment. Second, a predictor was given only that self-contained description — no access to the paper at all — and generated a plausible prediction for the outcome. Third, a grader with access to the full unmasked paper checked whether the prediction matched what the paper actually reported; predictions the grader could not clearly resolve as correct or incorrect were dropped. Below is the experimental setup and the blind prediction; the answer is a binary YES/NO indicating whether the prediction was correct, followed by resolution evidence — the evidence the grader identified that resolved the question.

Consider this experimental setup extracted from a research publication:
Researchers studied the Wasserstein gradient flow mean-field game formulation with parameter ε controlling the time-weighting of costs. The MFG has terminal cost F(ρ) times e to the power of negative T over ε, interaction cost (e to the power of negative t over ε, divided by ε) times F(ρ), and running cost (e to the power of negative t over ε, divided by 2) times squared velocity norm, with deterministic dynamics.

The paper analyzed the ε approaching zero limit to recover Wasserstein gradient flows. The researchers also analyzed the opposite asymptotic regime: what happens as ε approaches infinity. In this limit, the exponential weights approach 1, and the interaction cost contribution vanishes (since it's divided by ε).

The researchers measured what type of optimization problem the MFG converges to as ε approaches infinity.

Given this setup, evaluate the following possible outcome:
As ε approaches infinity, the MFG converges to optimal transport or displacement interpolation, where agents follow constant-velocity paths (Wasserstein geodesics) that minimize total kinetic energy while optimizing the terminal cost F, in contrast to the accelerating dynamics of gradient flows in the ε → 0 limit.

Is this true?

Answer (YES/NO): YES